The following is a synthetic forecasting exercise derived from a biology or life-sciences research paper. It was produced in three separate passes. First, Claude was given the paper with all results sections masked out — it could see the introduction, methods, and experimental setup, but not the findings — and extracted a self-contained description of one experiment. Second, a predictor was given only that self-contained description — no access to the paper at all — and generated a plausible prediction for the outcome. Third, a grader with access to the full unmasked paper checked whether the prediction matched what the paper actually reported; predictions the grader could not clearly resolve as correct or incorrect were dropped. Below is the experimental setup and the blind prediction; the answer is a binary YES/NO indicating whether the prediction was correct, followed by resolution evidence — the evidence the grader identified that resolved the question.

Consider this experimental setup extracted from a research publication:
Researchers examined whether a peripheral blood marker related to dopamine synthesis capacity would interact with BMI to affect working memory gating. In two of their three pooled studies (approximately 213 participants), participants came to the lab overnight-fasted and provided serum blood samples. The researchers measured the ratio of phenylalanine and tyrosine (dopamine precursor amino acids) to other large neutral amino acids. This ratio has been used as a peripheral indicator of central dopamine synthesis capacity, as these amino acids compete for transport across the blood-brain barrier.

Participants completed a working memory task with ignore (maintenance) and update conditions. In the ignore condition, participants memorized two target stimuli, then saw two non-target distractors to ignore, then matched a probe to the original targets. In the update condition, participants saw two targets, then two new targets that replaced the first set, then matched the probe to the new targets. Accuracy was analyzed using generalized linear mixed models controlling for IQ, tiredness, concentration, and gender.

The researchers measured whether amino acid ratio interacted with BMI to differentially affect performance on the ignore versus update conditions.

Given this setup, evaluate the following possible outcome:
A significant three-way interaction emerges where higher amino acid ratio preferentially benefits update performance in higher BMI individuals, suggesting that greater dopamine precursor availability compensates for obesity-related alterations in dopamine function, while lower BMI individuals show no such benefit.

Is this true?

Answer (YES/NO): NO